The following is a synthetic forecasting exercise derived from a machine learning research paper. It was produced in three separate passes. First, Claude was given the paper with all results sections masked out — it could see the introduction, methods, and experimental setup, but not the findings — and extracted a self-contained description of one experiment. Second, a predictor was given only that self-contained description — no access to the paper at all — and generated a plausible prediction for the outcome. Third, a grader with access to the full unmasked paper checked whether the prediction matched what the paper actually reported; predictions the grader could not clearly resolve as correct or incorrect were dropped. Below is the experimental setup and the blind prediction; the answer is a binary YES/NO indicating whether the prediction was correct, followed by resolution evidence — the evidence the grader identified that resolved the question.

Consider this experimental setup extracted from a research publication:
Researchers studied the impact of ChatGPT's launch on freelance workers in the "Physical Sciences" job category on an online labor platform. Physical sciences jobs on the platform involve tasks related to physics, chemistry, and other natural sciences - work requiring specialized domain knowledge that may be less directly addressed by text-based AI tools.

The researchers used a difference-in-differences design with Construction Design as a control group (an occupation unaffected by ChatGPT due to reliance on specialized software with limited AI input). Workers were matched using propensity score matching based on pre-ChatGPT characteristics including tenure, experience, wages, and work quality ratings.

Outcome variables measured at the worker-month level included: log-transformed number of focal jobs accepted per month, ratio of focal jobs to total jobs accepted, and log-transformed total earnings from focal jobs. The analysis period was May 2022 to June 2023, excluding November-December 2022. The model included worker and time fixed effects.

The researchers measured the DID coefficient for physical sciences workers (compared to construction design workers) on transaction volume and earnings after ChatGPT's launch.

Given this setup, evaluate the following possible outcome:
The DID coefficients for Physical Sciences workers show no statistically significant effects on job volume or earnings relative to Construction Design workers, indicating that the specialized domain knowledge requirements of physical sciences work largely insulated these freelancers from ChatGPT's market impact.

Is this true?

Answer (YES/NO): NO